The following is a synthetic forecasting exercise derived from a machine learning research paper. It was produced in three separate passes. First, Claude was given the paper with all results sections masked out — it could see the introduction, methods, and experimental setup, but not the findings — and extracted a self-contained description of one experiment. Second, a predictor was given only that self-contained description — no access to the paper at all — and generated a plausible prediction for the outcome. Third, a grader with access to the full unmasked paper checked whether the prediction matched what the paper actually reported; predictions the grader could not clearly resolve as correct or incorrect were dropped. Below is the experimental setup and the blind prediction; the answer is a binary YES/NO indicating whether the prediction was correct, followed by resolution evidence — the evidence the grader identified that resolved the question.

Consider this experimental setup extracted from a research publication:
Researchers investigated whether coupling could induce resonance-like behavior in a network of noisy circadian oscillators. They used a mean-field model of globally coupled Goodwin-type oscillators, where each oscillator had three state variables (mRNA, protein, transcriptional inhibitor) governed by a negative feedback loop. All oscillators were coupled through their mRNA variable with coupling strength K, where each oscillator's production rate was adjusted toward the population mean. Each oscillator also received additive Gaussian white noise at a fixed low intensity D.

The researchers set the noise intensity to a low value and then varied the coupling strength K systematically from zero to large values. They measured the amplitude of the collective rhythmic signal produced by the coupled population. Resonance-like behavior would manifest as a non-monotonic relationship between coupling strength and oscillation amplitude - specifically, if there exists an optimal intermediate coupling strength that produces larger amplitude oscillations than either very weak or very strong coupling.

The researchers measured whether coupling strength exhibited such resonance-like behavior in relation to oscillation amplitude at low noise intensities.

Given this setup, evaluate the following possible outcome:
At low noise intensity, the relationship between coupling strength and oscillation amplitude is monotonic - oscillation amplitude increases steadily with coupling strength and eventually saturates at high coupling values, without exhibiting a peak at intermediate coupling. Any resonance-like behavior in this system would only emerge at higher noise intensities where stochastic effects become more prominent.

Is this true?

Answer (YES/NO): NO